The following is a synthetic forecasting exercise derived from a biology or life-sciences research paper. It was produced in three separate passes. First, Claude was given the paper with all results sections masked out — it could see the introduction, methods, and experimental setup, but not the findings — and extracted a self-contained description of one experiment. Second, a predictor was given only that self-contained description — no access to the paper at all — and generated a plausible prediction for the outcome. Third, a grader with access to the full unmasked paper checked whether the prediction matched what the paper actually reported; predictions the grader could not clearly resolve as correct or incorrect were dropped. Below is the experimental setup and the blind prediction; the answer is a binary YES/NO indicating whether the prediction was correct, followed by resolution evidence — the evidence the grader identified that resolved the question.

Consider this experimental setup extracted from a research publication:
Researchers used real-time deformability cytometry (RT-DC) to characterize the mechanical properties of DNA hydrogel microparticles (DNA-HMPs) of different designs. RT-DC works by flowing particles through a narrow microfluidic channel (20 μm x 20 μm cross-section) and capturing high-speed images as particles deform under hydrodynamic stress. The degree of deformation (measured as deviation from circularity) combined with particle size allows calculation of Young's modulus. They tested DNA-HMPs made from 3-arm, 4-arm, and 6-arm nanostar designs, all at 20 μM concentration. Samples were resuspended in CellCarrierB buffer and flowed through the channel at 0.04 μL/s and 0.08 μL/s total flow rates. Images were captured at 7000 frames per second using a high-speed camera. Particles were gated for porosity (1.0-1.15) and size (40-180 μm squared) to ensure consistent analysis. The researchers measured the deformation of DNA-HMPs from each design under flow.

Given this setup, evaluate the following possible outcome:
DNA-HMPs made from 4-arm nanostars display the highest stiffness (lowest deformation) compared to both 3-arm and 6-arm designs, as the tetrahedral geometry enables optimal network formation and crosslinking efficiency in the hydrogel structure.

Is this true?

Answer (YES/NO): NO